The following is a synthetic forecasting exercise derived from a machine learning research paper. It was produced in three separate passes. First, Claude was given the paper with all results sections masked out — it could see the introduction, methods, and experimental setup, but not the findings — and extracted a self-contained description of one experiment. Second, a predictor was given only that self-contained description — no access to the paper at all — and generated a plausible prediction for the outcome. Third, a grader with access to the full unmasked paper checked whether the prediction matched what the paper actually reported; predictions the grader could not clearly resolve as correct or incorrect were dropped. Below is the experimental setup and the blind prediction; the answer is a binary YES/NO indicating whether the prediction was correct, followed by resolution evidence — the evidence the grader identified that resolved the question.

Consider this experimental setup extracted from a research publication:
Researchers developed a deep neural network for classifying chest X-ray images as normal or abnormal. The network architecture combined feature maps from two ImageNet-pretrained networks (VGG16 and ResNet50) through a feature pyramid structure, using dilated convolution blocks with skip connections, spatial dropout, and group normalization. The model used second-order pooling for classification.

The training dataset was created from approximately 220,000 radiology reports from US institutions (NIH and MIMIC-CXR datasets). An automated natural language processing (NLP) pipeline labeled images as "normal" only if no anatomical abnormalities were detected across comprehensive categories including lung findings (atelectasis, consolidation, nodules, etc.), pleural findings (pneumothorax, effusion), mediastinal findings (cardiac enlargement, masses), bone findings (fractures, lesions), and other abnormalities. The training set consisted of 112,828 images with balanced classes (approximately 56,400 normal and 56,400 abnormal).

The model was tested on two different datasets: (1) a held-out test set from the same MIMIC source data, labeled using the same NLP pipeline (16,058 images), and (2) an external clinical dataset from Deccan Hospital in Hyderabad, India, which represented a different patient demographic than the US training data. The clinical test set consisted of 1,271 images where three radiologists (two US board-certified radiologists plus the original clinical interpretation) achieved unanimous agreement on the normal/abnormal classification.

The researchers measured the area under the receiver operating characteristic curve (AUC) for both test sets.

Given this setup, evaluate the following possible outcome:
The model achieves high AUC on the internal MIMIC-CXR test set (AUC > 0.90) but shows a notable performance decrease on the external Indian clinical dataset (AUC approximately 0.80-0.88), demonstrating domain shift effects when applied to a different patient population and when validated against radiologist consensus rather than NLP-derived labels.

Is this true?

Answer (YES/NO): NO